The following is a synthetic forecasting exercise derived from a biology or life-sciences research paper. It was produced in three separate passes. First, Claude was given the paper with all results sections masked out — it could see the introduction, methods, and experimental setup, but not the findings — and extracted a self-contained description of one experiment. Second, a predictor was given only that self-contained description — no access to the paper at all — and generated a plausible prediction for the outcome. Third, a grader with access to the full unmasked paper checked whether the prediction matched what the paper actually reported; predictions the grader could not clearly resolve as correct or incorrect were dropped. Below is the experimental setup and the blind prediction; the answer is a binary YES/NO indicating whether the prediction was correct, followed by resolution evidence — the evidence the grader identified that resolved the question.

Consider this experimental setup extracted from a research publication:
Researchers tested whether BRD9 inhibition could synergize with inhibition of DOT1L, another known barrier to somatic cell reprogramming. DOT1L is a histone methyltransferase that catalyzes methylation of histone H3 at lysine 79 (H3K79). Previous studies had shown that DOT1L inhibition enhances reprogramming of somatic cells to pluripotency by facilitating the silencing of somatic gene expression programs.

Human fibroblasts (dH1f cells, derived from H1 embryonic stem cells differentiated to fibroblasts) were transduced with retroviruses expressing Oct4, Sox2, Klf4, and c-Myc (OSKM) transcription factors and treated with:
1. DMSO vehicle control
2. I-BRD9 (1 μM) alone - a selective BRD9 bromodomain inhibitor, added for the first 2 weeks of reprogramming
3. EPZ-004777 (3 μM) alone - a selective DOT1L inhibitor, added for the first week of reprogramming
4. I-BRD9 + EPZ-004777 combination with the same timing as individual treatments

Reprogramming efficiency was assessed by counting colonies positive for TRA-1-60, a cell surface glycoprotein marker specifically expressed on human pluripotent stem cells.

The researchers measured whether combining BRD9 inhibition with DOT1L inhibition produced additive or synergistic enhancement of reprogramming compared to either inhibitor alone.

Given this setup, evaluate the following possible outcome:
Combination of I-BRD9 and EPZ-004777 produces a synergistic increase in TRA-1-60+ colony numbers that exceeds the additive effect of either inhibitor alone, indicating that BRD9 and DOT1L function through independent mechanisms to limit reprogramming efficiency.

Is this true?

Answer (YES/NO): NO